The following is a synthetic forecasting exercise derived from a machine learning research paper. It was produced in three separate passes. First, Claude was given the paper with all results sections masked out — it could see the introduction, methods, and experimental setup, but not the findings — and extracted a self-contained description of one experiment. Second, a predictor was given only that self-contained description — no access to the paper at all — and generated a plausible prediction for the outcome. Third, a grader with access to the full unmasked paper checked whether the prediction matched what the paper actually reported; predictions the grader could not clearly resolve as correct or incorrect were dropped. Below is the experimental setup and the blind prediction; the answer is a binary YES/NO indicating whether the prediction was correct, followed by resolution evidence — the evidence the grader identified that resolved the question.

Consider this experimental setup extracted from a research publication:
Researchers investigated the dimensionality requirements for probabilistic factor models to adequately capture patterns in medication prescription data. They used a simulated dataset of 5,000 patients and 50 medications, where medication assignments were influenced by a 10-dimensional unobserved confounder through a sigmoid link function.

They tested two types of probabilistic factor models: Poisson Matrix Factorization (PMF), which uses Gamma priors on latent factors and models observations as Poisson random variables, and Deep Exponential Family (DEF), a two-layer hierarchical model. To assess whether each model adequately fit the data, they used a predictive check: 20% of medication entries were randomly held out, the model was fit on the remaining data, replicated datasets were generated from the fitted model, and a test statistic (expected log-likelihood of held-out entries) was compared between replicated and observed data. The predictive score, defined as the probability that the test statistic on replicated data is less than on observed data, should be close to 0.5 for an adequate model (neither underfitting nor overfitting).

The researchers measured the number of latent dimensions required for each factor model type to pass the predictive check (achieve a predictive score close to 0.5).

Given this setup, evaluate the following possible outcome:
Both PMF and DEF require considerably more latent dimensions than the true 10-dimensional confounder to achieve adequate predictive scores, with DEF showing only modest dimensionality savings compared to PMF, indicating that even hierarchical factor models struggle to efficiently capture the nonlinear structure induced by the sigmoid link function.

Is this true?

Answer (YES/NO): NO